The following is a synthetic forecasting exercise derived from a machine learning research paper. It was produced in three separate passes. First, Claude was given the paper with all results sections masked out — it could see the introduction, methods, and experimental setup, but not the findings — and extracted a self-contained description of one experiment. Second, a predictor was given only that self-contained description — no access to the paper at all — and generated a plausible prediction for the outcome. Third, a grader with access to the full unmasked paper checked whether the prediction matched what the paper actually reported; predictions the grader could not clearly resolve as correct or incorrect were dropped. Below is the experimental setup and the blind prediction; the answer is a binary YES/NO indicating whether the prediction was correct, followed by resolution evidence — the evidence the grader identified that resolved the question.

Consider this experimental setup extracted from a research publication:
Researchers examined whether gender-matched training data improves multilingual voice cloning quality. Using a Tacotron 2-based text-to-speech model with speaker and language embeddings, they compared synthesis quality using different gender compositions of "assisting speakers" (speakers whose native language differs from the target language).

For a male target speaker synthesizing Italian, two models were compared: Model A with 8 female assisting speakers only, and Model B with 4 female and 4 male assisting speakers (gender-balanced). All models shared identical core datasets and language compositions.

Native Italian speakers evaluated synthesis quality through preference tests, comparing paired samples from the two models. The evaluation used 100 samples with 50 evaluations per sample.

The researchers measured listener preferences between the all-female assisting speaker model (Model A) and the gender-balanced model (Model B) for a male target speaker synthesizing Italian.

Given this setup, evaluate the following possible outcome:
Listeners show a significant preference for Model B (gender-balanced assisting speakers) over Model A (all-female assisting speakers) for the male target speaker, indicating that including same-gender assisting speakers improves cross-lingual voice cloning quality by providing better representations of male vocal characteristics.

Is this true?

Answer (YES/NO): NO